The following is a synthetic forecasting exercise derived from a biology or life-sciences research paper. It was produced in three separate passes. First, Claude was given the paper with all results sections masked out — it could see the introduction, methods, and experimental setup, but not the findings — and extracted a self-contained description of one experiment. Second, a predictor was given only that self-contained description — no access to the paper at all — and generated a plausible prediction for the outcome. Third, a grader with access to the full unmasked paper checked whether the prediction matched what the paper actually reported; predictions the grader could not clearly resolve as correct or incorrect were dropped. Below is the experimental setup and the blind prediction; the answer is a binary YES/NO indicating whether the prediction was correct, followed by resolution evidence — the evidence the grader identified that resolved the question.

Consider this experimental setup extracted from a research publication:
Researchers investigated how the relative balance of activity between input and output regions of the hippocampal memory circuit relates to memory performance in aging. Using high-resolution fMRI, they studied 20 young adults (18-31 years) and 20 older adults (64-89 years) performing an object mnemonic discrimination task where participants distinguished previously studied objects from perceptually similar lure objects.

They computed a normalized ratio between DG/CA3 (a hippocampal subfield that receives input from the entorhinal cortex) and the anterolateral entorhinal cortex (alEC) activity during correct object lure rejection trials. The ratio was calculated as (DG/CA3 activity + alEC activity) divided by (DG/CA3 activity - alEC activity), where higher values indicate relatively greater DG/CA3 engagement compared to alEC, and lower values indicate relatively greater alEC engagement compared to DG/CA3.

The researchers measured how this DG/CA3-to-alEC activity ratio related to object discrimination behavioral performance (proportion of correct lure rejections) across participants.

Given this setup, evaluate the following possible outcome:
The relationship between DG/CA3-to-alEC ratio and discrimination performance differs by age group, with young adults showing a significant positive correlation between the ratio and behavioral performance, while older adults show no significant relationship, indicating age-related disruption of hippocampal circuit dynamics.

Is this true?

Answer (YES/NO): NO